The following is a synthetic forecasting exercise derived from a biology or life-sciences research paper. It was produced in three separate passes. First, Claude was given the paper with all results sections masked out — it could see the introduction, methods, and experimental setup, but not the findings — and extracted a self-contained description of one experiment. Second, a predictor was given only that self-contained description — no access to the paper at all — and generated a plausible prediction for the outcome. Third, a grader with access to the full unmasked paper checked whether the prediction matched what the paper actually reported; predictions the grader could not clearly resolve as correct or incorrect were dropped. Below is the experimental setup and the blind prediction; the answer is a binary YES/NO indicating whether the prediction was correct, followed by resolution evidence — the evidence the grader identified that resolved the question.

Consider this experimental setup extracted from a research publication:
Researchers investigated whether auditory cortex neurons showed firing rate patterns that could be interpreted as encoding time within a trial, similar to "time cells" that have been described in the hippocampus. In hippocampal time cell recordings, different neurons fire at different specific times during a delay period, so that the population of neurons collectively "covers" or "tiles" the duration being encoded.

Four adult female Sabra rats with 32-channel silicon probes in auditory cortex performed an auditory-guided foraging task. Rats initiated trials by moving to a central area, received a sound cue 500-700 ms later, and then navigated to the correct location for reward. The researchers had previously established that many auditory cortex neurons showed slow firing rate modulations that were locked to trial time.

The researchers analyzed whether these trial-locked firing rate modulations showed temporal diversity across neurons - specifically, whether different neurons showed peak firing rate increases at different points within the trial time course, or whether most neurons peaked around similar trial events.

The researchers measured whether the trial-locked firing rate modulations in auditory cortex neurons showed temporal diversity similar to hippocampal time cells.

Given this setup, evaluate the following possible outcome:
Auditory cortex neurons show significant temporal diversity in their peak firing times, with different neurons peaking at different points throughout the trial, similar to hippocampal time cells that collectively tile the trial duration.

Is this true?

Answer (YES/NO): YES